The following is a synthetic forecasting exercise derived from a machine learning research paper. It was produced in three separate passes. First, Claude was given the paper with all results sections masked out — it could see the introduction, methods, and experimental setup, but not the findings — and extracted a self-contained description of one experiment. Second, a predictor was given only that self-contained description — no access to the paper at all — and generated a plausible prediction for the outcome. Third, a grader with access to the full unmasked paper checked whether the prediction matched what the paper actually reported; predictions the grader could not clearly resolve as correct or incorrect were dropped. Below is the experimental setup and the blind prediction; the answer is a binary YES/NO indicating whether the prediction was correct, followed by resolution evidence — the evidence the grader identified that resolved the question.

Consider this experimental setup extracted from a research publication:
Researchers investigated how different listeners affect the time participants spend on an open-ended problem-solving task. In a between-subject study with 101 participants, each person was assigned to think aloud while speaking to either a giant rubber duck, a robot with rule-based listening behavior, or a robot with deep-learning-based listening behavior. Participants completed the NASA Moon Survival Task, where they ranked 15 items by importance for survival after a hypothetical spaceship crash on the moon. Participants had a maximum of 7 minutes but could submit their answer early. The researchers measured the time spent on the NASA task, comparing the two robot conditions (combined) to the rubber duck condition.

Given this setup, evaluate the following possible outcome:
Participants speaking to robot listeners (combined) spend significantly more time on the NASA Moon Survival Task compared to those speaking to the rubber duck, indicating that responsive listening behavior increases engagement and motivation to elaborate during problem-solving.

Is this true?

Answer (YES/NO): NO